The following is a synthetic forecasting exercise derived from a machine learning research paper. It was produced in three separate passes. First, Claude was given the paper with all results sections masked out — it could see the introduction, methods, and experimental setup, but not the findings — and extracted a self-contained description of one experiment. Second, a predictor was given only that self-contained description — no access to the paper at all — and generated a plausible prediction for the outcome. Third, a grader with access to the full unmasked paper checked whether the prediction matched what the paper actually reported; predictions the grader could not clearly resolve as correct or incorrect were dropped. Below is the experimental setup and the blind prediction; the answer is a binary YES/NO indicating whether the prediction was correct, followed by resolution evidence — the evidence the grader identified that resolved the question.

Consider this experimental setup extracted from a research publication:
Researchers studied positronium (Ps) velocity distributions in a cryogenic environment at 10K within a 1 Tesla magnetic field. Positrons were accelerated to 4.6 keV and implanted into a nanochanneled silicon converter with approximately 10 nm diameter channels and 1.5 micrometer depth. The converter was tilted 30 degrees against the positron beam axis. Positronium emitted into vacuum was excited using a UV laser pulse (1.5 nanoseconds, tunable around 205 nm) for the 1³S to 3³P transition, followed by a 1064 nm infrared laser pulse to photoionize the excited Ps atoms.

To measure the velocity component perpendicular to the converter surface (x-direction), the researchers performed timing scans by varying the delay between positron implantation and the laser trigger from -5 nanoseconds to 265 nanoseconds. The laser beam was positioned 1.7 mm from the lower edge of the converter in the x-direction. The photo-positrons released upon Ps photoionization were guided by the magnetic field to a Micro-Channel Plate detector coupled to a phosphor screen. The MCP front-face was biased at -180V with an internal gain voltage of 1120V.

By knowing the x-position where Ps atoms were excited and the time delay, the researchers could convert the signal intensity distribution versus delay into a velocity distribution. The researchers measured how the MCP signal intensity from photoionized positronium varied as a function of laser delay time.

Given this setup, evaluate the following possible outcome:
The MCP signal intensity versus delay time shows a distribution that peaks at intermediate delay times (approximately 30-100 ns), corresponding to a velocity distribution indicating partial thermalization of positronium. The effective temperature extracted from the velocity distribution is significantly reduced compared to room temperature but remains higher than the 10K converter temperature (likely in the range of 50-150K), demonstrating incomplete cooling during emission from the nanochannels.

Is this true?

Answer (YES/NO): NO